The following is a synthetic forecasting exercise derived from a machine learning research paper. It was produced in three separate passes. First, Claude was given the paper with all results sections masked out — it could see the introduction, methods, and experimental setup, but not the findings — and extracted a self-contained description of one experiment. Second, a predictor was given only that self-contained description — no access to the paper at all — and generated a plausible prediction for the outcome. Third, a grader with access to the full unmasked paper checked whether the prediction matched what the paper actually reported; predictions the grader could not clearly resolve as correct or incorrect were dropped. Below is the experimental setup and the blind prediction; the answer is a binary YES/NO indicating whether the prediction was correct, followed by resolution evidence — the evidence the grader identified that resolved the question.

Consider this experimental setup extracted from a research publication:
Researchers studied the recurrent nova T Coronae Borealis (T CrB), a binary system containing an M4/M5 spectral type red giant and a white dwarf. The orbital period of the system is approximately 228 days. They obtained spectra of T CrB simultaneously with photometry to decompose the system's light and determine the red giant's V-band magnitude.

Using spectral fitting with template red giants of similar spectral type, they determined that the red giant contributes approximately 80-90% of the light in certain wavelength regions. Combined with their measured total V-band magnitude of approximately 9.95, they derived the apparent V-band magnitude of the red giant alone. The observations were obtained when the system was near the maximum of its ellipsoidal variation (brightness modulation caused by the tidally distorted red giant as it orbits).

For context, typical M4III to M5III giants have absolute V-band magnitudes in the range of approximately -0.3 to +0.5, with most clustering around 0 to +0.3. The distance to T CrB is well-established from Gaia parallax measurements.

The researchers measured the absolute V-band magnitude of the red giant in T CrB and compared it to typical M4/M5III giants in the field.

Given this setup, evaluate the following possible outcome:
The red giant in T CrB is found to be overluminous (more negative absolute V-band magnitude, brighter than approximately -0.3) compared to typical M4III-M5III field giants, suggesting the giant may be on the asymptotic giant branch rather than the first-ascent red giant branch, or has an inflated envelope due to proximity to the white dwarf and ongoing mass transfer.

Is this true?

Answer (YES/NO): NO